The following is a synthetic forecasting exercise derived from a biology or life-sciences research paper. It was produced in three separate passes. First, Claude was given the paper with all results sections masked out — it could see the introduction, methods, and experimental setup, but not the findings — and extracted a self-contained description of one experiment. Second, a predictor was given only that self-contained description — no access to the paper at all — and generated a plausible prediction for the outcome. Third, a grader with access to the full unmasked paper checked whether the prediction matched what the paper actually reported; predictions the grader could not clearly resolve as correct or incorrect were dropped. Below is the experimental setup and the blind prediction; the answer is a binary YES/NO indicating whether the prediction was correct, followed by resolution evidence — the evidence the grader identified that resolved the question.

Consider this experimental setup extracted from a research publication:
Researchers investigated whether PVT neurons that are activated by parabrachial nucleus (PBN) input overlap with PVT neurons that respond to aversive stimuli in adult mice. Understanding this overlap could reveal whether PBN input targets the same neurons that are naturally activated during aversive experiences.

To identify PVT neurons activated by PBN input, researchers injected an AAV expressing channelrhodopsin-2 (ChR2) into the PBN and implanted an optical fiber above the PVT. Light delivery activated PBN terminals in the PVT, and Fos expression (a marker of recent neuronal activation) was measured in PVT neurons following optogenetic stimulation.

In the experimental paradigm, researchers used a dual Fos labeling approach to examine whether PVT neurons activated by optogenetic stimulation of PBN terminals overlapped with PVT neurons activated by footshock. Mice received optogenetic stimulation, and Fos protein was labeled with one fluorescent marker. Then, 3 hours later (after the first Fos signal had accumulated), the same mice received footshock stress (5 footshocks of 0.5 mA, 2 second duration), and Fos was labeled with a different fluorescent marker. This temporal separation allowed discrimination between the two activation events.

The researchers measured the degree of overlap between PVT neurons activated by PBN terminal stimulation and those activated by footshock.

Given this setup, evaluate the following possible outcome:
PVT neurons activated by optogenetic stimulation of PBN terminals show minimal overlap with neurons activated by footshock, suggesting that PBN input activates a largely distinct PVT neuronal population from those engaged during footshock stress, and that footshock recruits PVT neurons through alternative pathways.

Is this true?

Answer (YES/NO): NO